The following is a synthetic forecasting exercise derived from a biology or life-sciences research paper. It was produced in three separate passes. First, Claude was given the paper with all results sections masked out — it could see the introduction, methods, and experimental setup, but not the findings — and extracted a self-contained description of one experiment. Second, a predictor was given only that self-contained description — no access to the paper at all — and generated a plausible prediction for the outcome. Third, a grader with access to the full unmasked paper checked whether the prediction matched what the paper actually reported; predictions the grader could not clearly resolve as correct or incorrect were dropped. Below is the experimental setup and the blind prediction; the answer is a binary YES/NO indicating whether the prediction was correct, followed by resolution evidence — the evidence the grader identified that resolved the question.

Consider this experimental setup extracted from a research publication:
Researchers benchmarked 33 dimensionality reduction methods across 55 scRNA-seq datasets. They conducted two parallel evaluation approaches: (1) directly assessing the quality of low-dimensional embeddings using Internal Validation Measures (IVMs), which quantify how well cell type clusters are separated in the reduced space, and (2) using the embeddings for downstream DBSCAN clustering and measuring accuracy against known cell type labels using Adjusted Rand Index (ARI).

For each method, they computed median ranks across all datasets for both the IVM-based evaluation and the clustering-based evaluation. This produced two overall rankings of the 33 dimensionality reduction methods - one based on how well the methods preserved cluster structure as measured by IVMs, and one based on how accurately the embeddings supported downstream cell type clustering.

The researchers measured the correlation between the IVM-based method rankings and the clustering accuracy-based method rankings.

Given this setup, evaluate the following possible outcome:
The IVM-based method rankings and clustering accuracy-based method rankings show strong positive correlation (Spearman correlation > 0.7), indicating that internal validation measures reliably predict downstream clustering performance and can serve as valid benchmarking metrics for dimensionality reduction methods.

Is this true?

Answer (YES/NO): NO